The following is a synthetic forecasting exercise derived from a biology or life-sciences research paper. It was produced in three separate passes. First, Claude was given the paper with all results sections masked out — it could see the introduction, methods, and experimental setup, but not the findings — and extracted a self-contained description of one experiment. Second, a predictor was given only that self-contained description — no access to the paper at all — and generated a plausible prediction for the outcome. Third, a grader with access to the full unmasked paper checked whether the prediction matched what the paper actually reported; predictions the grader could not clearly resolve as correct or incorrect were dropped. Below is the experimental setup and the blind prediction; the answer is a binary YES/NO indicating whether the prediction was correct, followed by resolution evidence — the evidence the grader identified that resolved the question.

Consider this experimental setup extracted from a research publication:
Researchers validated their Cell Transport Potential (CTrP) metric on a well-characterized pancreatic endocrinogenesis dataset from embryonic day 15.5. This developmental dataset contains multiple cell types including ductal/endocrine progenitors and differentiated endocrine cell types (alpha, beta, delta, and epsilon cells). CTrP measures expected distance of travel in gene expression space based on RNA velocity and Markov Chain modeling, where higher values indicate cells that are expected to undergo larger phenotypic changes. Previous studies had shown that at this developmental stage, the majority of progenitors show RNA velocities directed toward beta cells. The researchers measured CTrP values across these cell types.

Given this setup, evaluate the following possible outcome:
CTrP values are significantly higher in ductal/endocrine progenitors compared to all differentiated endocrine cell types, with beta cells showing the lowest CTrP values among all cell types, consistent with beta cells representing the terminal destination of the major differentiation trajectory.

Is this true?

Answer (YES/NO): YES